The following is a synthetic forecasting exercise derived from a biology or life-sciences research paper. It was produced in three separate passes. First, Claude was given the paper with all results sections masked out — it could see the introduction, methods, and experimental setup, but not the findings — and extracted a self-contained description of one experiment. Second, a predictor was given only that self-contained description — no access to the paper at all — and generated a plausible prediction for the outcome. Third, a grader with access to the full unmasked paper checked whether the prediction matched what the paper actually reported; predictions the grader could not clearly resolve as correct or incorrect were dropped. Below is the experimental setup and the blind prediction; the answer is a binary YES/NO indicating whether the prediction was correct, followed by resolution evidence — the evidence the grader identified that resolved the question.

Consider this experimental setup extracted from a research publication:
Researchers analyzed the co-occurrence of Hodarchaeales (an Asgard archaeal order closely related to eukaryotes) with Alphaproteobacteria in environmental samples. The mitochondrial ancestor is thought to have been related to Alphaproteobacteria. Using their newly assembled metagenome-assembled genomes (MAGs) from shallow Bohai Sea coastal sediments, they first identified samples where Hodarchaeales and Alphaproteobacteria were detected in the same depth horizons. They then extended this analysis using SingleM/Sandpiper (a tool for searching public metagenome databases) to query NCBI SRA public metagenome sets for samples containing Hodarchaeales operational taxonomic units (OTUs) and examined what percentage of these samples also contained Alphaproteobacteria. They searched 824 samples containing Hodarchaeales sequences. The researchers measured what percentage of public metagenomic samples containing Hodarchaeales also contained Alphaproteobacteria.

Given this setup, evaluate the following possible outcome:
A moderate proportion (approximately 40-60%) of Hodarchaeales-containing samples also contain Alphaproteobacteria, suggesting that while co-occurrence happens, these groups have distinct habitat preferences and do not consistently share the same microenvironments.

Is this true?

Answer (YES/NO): NO